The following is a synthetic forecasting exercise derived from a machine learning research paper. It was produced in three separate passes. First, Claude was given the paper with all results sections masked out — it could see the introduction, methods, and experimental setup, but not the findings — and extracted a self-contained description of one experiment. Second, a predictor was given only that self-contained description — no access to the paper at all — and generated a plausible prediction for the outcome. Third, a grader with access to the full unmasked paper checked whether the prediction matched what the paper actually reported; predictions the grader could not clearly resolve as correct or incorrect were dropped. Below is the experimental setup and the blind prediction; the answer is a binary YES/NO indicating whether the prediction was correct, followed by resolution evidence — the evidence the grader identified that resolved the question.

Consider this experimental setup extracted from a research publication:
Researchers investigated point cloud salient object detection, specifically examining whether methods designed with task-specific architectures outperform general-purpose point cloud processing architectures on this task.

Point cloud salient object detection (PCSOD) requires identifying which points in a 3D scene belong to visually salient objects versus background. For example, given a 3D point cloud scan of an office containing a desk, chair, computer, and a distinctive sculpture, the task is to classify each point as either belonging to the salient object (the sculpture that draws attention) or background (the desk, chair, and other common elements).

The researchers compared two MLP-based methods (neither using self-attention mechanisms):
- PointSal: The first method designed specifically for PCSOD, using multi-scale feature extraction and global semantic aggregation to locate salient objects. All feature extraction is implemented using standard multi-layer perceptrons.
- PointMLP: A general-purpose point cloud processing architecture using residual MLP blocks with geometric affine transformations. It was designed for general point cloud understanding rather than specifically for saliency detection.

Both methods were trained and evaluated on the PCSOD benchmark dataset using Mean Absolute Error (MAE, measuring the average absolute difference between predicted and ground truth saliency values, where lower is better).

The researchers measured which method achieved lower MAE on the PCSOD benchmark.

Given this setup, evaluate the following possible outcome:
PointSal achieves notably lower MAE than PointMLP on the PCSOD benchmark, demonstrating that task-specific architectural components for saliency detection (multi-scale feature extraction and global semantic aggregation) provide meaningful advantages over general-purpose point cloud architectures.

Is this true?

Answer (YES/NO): NO